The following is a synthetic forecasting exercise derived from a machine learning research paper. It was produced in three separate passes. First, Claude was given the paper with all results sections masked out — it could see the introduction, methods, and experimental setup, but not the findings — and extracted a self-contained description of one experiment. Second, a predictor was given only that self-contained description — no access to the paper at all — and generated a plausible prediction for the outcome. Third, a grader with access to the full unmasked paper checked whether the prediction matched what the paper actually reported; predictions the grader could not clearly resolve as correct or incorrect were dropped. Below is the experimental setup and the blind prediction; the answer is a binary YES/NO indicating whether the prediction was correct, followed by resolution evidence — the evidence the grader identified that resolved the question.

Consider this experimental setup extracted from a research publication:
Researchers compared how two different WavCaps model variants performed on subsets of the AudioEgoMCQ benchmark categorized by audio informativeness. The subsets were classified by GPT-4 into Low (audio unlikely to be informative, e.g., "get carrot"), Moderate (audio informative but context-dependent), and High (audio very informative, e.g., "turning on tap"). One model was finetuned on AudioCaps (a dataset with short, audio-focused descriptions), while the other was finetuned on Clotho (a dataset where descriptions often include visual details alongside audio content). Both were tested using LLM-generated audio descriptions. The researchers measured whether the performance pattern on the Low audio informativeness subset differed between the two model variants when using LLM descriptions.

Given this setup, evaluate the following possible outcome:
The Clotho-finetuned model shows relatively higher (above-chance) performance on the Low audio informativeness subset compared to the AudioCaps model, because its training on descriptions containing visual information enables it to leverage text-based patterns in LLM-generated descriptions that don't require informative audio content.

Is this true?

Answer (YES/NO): NO